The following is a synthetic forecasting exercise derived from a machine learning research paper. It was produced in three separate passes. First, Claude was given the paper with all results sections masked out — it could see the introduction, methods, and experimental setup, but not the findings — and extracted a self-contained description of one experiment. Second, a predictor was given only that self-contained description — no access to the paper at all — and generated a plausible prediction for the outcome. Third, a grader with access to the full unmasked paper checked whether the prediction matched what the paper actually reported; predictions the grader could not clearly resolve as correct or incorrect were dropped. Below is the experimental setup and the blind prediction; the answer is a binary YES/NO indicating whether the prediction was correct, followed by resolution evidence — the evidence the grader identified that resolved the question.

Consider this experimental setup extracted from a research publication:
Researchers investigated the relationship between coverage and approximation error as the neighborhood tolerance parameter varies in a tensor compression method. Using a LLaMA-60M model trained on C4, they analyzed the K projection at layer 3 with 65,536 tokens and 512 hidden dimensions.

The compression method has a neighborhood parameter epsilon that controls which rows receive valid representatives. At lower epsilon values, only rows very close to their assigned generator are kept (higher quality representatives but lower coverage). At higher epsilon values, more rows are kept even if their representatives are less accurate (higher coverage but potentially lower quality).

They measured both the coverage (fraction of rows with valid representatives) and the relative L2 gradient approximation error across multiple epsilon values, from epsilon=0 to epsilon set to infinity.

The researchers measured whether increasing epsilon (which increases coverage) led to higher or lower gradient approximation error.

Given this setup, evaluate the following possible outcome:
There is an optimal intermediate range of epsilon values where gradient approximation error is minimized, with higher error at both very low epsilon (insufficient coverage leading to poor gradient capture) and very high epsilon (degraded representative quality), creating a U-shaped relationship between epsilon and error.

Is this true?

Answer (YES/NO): NO